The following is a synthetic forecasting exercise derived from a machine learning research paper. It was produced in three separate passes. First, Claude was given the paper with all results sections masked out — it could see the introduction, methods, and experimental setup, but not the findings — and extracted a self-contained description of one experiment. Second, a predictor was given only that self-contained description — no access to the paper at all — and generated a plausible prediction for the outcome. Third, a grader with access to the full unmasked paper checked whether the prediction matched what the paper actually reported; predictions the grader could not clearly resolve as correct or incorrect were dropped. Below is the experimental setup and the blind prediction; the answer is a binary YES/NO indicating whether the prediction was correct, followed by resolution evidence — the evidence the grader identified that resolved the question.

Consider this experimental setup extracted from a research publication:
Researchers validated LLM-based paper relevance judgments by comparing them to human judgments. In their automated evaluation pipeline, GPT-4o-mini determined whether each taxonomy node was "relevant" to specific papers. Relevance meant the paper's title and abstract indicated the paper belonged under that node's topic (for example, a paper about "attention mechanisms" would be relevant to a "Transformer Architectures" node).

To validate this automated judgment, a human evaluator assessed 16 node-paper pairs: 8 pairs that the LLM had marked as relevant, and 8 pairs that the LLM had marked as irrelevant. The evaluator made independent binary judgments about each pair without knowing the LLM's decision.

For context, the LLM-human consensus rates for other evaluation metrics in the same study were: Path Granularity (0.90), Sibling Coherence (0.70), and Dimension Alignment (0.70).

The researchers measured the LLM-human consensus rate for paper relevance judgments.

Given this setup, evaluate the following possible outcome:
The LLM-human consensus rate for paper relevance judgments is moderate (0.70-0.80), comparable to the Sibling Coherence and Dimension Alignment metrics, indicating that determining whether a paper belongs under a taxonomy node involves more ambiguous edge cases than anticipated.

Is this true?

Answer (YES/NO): NO